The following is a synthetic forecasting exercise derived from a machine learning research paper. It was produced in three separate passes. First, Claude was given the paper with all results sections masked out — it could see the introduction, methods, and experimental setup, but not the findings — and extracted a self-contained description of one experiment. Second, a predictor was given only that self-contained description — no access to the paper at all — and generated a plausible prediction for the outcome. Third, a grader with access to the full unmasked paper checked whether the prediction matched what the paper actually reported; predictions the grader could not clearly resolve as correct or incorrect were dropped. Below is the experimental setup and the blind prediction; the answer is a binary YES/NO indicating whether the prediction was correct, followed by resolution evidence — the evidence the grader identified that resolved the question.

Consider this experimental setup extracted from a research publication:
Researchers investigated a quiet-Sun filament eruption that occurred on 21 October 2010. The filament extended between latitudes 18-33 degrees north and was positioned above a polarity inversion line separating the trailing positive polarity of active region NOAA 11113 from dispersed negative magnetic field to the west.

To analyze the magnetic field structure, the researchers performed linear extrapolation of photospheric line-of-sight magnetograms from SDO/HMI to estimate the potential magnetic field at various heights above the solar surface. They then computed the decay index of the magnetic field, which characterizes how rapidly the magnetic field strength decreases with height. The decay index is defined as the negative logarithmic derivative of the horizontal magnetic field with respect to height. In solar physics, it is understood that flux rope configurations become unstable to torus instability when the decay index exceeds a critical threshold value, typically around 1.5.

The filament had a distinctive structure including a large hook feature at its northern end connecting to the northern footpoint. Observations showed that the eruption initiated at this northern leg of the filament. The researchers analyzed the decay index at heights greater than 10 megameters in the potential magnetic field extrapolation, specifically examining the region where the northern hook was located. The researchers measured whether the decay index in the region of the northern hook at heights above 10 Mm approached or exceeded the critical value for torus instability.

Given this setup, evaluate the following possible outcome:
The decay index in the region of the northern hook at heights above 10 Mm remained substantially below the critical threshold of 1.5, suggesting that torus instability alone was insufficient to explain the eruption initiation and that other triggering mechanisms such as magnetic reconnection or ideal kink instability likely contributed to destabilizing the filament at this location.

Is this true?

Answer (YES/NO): NO